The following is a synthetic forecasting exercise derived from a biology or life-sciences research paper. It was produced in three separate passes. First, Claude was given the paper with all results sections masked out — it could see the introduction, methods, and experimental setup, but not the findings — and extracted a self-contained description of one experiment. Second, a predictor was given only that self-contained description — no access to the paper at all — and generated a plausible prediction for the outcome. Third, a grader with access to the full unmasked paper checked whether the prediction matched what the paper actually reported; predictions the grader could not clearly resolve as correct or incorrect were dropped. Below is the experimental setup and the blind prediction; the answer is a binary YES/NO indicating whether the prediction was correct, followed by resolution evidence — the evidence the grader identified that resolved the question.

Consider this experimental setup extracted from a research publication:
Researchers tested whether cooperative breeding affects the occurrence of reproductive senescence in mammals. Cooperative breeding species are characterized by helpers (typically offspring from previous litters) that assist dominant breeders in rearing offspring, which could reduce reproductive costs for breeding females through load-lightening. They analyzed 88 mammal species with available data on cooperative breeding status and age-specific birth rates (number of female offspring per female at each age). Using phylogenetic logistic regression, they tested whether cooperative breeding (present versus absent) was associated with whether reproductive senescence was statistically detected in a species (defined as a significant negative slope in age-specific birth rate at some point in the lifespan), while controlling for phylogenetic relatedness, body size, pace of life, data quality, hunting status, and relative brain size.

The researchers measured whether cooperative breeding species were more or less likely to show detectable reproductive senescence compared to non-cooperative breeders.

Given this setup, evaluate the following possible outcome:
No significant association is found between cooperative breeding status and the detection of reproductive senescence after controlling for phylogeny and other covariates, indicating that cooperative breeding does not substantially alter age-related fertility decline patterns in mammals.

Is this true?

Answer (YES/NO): YES